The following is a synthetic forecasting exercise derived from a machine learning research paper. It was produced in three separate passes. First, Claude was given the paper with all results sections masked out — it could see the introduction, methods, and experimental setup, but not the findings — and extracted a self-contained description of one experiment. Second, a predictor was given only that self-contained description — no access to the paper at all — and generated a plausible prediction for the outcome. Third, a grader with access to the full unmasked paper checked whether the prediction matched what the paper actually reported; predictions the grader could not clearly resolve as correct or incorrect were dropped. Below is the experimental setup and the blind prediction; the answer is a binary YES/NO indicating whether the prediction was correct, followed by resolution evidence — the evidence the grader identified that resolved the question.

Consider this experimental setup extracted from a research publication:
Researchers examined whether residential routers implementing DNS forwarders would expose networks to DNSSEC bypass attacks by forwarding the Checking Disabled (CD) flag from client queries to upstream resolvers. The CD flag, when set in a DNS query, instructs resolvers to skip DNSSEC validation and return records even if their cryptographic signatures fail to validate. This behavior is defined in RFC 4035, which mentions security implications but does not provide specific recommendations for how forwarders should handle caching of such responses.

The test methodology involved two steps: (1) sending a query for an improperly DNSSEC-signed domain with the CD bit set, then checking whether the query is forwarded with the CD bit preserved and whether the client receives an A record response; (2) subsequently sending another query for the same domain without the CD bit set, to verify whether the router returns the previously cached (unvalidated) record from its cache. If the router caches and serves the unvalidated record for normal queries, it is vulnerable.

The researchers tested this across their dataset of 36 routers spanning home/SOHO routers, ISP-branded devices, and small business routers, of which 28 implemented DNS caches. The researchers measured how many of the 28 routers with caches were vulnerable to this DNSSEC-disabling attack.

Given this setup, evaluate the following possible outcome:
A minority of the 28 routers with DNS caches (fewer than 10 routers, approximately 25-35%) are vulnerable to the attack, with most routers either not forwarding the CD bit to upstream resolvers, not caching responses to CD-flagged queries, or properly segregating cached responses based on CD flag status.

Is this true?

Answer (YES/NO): NO